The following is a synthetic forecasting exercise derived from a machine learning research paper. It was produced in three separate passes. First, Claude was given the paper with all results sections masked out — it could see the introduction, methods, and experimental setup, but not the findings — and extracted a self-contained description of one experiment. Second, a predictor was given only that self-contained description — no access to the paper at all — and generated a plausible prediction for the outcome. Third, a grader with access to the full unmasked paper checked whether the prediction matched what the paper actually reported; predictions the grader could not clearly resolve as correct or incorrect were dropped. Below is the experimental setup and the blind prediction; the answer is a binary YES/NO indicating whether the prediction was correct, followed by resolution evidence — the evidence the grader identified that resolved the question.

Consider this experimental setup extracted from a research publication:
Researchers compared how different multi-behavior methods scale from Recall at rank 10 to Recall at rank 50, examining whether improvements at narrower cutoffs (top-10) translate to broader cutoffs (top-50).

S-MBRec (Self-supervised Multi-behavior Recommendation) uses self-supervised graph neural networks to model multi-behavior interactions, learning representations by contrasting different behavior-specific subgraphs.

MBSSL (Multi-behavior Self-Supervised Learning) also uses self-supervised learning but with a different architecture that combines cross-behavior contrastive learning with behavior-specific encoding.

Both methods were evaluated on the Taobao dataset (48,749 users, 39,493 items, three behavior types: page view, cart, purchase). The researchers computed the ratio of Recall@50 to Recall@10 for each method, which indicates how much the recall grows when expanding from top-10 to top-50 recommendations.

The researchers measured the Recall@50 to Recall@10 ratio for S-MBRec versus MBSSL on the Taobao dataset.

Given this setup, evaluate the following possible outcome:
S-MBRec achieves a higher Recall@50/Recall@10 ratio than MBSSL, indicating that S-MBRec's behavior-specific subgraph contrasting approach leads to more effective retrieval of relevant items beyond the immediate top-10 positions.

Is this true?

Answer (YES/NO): YES